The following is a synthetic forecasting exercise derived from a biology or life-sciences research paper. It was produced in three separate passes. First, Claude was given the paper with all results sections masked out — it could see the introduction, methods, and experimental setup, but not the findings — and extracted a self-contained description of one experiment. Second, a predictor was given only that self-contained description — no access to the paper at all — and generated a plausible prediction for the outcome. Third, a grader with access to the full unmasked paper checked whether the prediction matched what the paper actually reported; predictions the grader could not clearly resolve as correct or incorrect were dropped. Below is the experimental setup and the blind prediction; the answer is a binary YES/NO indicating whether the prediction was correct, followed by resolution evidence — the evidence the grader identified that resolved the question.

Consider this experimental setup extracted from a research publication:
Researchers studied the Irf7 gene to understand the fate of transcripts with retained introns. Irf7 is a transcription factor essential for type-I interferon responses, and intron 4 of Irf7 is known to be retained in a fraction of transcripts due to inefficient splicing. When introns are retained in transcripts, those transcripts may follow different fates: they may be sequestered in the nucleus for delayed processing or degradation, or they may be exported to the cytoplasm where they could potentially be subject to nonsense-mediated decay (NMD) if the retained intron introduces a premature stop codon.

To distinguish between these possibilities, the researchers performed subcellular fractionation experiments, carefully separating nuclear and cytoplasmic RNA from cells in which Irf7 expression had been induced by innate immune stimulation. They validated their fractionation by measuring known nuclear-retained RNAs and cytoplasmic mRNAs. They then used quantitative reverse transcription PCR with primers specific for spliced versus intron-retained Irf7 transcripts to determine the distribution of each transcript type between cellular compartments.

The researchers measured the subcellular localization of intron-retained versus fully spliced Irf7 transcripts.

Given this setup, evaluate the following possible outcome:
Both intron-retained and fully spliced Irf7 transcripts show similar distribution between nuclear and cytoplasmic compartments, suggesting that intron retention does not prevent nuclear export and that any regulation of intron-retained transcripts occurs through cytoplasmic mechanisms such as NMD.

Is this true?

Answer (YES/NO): NO